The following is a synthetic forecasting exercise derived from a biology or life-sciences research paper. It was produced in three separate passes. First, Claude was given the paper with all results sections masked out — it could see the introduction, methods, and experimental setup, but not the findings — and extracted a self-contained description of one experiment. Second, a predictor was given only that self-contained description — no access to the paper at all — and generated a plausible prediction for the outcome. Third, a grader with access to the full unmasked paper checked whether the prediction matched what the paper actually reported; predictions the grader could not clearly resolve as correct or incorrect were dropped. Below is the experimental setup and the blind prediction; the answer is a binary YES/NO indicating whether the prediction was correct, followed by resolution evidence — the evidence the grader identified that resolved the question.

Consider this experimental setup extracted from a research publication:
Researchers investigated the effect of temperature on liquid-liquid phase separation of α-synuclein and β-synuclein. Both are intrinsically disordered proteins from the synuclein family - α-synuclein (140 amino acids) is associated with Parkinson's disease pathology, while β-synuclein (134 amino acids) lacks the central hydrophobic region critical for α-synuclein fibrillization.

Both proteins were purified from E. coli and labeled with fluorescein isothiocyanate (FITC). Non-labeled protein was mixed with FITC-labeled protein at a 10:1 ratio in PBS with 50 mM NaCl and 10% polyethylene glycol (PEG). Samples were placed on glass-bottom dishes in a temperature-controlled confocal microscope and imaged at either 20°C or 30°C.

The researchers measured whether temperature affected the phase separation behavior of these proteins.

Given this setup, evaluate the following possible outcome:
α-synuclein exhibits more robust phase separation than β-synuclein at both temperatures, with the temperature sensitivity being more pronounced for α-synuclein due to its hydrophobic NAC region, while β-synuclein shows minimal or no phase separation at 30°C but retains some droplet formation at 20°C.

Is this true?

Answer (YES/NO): NO